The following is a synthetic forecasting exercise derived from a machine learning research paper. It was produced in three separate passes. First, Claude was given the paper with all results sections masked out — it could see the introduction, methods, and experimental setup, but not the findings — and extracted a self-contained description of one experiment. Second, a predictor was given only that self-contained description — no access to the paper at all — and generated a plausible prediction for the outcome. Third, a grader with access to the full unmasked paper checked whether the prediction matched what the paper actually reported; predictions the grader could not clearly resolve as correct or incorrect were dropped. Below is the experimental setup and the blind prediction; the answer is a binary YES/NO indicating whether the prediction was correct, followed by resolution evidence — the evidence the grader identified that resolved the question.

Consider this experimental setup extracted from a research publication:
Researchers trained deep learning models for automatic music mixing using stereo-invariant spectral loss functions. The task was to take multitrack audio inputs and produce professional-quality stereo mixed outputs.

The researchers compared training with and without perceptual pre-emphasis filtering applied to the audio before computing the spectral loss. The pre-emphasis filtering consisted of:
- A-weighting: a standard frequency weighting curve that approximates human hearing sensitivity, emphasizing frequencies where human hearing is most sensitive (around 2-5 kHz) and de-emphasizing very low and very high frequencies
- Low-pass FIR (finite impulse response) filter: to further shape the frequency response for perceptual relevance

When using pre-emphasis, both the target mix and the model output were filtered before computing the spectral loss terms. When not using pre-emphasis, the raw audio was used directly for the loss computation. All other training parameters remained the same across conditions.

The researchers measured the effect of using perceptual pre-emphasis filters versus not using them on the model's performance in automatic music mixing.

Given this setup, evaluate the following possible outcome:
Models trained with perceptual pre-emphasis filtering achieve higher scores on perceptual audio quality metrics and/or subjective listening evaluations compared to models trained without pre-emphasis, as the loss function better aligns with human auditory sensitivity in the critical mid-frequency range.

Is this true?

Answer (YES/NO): YES